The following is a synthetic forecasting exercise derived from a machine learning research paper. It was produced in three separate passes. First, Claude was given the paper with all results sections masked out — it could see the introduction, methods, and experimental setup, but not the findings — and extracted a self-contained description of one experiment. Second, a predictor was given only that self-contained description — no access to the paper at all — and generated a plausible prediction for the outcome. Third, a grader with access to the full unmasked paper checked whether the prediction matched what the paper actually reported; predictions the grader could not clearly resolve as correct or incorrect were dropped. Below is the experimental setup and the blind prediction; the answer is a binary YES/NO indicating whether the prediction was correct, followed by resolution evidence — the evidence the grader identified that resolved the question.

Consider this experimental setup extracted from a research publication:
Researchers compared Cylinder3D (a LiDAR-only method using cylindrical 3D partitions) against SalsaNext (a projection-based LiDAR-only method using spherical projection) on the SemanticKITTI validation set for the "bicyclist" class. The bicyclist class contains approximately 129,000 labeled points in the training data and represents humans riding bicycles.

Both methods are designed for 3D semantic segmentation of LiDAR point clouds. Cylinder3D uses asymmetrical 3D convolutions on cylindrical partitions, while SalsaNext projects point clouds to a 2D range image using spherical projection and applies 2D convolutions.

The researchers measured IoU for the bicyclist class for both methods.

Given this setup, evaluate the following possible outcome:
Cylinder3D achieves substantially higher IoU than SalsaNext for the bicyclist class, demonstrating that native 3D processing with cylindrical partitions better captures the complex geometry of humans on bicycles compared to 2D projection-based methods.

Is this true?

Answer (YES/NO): YES